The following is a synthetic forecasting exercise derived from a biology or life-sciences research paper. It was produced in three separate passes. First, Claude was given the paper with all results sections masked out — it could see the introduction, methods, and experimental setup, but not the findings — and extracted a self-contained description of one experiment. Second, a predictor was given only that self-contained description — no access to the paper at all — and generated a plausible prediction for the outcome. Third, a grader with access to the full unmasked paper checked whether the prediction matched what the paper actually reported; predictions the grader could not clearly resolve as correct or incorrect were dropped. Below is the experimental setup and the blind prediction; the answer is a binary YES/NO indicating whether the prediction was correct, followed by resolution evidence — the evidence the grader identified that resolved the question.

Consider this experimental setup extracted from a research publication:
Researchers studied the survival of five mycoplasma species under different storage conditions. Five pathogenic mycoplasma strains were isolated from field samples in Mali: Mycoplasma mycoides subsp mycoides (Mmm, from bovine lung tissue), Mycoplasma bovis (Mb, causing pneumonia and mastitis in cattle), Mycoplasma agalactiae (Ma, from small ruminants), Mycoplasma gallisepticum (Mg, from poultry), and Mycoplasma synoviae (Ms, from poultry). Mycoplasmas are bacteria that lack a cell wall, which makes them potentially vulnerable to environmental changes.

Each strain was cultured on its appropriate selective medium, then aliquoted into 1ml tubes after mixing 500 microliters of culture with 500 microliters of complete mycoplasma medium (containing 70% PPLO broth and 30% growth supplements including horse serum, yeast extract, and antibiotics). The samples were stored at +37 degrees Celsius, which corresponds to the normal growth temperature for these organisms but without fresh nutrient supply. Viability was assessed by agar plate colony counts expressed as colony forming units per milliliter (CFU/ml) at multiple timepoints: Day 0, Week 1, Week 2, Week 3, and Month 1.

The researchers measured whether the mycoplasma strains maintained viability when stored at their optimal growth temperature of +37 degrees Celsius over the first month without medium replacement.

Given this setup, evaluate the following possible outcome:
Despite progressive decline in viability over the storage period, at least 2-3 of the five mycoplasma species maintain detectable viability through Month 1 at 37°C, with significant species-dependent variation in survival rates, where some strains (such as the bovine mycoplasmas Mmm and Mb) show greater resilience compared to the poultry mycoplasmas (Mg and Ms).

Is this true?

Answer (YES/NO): NO